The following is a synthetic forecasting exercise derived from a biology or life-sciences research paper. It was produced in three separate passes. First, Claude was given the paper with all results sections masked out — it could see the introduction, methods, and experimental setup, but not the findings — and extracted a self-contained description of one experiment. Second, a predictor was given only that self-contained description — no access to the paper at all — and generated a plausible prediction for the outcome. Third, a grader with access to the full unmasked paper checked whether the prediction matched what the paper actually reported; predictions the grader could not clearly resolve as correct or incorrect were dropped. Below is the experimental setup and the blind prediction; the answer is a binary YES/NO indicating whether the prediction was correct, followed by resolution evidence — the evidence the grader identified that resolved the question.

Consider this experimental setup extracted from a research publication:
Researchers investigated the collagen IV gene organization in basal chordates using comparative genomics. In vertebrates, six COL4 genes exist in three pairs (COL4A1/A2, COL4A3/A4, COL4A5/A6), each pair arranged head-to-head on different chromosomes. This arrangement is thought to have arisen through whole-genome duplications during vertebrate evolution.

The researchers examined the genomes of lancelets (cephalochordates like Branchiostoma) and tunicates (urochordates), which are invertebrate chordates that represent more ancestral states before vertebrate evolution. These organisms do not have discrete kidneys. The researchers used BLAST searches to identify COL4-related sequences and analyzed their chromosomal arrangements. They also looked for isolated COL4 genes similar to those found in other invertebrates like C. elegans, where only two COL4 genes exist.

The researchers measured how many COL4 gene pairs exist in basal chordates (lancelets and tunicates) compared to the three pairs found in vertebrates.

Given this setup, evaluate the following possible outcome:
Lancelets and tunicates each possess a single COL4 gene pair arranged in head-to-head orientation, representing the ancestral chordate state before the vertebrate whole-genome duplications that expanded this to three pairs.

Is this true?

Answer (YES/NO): YES